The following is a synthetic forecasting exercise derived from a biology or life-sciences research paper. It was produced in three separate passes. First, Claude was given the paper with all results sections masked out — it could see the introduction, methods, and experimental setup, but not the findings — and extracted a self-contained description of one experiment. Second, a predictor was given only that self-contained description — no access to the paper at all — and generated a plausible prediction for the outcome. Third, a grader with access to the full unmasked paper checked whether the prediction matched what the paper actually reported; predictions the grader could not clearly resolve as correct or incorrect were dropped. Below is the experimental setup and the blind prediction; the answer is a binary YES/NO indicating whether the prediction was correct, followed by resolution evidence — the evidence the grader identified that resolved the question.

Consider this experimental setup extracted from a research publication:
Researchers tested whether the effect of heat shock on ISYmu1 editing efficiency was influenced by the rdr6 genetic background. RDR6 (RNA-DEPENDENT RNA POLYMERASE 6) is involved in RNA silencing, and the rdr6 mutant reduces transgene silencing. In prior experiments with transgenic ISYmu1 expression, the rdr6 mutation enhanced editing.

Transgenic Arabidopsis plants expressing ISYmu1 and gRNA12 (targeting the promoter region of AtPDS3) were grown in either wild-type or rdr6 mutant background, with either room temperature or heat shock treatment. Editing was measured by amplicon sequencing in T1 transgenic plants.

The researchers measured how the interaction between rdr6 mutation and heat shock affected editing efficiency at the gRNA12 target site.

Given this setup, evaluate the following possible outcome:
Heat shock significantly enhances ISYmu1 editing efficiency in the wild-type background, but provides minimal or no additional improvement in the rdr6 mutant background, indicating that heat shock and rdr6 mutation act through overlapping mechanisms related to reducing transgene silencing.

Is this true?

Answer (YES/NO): YES